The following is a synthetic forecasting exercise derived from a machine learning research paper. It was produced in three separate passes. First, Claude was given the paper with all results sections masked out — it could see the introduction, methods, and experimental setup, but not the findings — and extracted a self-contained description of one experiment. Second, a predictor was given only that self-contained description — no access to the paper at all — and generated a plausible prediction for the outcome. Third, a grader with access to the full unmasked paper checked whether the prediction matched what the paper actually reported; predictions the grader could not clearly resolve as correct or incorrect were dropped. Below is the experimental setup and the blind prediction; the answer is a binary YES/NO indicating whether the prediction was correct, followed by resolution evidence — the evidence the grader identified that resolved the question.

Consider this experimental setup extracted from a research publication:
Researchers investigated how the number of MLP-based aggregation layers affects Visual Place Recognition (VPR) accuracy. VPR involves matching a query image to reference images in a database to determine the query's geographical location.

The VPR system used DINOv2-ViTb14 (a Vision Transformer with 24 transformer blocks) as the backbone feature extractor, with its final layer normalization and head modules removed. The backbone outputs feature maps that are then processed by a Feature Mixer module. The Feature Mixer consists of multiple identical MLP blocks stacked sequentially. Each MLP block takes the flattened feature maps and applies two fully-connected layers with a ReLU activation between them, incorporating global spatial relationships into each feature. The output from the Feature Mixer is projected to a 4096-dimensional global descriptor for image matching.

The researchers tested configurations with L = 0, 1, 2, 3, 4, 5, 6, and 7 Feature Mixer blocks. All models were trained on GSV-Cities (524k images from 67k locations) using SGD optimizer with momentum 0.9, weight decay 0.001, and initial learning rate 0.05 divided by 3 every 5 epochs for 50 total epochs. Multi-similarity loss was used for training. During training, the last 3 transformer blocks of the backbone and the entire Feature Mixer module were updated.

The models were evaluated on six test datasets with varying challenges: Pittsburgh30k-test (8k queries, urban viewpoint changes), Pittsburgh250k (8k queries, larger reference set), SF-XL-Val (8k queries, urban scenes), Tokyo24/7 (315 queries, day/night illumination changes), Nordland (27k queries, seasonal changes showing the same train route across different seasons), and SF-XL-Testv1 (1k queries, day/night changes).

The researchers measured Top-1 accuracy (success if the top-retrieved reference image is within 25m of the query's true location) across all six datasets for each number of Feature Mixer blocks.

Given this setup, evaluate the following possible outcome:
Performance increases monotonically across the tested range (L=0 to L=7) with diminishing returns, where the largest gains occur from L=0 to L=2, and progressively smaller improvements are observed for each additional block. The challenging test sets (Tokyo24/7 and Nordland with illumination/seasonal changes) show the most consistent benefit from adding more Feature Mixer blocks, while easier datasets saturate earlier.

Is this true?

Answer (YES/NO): NO